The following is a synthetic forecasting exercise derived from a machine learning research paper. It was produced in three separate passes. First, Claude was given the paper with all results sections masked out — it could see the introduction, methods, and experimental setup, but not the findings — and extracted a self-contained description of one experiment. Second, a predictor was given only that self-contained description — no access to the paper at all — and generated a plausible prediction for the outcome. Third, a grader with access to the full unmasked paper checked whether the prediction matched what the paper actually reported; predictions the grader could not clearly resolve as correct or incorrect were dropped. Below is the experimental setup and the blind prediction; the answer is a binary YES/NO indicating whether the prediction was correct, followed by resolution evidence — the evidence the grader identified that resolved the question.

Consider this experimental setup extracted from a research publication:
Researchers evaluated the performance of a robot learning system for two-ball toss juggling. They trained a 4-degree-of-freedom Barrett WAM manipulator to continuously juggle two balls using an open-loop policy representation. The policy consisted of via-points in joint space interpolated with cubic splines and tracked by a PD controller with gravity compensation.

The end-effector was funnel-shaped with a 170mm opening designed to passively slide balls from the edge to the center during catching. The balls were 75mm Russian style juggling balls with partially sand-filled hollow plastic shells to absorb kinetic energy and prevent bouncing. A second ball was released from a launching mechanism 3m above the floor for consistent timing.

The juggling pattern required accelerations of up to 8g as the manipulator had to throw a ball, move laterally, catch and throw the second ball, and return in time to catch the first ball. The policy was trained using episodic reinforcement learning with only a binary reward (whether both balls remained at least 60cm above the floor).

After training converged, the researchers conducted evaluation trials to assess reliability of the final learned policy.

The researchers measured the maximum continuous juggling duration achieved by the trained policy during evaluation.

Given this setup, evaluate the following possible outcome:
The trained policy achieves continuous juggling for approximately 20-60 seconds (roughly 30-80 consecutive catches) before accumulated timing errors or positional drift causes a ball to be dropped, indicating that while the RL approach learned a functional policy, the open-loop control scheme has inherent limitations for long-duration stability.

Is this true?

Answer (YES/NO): NO